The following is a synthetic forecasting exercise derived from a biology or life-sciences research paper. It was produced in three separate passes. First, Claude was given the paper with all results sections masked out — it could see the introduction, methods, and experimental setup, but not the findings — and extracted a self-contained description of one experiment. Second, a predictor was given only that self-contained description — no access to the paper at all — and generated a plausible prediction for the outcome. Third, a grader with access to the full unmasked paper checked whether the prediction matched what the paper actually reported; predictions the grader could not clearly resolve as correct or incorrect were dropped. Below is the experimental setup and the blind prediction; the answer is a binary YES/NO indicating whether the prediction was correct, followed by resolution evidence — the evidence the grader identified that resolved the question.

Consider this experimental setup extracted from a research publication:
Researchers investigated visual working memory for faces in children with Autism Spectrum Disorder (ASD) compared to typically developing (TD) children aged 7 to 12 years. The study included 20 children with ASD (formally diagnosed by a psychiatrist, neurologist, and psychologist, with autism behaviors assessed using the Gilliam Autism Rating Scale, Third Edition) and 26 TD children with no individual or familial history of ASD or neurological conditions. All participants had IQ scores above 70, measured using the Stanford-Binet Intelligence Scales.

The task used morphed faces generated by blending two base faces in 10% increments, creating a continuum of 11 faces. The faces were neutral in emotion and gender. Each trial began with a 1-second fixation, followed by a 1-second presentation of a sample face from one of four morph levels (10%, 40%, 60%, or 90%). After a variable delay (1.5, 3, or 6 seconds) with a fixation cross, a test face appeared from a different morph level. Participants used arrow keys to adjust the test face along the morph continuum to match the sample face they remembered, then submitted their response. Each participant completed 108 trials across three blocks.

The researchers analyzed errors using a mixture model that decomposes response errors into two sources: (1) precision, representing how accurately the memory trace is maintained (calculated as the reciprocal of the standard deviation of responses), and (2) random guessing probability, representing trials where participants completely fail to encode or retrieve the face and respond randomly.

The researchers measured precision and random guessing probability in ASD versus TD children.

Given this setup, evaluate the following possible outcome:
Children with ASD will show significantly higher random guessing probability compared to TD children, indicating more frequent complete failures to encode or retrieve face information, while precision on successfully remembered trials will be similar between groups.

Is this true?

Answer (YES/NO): NO